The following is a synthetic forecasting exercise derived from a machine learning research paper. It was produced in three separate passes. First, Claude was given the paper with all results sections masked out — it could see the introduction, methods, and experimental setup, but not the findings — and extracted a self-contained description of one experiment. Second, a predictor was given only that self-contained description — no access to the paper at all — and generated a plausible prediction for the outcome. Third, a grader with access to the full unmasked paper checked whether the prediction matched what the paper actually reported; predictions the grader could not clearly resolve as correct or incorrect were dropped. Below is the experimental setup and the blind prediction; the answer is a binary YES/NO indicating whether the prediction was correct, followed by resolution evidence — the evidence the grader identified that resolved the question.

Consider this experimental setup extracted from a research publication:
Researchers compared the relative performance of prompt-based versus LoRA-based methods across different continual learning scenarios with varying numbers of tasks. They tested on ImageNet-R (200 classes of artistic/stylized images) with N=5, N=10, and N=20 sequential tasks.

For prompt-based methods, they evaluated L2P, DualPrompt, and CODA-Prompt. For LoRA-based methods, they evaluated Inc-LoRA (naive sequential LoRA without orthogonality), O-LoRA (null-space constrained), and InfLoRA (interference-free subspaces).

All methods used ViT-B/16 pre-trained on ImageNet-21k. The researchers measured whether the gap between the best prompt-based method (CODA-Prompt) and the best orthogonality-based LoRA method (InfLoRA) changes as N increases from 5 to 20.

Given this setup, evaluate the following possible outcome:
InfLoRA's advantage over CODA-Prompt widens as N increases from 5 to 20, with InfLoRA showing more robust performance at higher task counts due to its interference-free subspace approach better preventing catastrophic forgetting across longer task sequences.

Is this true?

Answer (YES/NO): NO